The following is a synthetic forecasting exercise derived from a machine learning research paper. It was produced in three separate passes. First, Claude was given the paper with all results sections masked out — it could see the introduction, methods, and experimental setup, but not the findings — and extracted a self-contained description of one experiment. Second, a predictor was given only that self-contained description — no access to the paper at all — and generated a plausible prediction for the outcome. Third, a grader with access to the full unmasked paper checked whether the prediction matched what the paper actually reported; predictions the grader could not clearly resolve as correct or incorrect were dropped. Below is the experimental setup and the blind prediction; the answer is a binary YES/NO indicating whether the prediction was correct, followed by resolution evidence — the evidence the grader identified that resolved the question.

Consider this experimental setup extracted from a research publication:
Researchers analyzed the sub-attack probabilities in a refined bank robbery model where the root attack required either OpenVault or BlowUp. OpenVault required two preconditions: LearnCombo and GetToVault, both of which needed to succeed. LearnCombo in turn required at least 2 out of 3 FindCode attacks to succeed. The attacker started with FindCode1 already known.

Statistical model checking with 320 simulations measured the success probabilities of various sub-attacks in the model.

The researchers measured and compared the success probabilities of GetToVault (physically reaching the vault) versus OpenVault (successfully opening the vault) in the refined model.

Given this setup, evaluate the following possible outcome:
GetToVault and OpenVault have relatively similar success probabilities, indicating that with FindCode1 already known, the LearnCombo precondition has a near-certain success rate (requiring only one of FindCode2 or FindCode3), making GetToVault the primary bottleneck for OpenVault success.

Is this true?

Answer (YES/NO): NO